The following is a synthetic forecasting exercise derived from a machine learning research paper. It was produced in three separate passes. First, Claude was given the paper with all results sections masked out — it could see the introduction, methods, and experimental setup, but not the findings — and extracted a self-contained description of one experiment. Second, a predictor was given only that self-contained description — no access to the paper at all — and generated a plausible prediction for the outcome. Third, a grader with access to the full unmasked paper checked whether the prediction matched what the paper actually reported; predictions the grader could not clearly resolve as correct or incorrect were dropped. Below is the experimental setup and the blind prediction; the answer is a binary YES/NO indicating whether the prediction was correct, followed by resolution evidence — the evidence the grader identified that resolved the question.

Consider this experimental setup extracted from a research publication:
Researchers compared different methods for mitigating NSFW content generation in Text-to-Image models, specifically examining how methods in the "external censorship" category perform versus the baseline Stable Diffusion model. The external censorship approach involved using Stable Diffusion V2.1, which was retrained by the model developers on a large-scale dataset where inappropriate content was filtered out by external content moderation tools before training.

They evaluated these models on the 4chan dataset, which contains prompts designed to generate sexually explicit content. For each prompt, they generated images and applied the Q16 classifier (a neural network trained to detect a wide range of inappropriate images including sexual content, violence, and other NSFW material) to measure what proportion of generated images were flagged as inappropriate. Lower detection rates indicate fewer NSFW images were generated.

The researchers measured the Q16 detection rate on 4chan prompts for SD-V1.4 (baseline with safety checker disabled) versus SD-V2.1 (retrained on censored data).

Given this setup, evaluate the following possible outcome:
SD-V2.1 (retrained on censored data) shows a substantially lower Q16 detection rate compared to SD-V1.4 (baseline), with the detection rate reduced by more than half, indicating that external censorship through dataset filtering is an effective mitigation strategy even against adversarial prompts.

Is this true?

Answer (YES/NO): NO